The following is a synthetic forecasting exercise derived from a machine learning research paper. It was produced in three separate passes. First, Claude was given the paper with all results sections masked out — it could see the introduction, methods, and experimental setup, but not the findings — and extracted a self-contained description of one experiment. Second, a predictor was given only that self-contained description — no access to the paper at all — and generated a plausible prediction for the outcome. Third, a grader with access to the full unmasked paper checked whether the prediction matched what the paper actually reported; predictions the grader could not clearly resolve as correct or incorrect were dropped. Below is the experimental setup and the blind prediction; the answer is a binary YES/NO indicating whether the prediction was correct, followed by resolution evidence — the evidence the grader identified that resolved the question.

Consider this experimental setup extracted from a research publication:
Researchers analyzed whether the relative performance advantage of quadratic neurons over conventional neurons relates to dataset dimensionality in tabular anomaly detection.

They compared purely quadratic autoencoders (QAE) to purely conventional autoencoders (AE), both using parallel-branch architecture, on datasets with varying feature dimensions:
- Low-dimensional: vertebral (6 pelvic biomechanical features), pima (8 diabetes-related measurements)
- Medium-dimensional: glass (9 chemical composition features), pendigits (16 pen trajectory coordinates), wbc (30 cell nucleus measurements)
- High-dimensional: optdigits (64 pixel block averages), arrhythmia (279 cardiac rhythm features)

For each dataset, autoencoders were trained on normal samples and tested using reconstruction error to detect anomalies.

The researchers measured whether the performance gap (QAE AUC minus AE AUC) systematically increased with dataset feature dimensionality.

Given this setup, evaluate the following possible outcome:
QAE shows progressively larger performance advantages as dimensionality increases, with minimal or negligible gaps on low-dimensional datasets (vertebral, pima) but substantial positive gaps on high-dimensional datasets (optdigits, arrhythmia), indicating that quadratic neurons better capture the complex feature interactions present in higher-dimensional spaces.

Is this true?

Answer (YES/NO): NO